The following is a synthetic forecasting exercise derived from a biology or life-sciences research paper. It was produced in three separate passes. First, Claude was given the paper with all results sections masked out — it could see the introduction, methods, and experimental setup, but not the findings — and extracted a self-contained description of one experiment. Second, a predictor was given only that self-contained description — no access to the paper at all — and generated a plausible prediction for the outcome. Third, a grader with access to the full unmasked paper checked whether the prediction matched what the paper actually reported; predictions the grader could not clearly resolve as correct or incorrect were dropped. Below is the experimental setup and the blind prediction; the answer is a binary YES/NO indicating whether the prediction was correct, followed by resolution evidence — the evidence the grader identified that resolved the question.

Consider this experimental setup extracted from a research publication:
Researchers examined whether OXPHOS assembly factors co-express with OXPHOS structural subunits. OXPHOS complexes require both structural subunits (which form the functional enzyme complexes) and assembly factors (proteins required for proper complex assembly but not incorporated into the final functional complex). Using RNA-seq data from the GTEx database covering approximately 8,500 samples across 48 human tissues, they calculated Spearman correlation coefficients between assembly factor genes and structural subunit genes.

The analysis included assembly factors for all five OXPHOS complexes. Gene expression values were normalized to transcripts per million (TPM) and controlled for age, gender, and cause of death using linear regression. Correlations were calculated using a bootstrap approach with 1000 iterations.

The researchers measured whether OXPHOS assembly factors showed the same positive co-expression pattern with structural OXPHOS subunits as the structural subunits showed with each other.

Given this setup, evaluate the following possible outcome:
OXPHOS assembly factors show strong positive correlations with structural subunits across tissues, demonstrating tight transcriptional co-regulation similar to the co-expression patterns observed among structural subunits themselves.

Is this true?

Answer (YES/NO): NO